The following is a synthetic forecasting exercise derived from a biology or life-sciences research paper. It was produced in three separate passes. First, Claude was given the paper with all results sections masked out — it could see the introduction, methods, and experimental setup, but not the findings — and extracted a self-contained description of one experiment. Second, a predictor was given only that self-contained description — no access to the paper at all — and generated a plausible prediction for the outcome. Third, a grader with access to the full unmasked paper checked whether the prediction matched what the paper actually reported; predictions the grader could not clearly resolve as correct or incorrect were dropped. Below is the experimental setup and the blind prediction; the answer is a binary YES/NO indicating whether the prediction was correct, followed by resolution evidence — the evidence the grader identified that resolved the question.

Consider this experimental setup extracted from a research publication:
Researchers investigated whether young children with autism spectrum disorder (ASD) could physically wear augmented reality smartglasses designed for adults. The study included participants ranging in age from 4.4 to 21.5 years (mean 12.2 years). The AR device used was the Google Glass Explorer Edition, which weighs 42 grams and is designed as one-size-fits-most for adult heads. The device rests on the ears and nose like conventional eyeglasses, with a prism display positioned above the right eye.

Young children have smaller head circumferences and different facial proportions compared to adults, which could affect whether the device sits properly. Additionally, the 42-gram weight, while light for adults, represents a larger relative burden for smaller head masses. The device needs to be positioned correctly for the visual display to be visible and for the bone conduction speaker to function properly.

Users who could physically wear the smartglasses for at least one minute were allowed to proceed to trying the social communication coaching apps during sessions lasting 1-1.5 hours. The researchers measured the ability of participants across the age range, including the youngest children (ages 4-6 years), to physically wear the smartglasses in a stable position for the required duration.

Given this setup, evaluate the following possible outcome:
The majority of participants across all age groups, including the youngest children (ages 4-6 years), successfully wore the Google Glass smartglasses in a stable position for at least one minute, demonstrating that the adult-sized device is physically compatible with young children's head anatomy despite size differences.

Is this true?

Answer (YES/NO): NO